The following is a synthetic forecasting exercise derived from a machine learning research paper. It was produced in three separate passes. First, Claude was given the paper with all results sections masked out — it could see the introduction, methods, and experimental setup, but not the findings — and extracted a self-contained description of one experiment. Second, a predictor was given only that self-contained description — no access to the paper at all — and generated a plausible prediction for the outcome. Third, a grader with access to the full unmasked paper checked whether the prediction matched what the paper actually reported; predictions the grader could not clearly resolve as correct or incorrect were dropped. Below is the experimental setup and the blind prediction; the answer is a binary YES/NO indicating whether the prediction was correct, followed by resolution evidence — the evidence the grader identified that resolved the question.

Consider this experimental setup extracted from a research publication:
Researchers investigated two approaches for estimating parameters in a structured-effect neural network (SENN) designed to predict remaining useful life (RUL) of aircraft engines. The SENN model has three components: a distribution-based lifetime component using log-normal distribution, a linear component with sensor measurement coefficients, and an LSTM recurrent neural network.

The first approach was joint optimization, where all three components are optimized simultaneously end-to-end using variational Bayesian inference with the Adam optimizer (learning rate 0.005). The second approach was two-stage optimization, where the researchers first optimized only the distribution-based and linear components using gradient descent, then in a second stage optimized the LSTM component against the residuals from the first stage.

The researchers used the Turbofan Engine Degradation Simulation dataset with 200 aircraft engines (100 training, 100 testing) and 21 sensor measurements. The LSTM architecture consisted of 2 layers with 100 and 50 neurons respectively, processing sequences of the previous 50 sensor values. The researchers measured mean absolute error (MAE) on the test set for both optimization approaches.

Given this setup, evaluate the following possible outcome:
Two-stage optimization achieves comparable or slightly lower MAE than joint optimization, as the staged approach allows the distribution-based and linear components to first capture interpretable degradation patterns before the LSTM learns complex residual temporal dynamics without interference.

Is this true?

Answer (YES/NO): NO